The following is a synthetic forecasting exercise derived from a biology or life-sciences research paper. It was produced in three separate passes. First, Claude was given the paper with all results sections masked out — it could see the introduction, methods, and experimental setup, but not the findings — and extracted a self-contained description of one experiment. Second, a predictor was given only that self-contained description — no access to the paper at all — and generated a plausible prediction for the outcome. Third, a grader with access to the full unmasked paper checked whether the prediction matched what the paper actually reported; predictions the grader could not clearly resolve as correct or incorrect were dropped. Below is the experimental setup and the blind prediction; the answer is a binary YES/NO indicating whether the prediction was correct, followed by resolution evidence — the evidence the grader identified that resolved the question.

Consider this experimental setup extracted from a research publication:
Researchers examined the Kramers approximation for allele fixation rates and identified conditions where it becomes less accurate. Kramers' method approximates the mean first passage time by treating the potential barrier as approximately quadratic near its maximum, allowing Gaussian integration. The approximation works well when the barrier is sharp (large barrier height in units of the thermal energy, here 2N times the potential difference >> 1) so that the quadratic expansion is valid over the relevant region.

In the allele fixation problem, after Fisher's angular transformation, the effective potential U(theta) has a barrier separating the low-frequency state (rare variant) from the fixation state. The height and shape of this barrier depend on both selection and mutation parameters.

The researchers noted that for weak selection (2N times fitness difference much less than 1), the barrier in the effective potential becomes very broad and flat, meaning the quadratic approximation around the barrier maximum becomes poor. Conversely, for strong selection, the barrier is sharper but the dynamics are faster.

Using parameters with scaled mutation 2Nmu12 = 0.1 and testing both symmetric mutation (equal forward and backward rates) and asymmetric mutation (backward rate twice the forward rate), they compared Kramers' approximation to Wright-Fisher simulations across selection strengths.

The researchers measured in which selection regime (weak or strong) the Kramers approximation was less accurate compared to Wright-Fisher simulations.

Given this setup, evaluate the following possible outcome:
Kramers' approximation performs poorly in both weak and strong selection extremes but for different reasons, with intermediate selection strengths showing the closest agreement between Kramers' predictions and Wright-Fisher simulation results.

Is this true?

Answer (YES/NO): NO